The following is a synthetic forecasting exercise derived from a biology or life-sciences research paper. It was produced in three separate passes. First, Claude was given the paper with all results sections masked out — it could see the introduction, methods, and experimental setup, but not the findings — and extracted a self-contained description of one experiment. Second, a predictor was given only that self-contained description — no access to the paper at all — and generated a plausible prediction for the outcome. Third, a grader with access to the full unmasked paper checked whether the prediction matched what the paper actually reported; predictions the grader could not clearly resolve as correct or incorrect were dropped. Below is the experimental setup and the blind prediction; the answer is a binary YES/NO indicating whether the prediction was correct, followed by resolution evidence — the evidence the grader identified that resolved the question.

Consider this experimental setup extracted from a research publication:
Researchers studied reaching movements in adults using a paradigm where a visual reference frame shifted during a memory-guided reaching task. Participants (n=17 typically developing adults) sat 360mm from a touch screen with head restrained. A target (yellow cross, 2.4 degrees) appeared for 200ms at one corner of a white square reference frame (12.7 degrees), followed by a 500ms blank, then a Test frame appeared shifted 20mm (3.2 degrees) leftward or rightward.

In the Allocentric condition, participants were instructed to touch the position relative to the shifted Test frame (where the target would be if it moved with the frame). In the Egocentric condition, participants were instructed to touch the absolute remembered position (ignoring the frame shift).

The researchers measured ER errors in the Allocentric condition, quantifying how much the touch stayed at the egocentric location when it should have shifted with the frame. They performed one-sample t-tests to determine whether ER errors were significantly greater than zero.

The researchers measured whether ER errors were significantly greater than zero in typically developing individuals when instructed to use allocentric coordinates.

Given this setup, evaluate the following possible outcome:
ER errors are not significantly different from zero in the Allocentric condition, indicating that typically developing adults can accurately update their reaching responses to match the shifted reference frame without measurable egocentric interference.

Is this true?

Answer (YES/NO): NO